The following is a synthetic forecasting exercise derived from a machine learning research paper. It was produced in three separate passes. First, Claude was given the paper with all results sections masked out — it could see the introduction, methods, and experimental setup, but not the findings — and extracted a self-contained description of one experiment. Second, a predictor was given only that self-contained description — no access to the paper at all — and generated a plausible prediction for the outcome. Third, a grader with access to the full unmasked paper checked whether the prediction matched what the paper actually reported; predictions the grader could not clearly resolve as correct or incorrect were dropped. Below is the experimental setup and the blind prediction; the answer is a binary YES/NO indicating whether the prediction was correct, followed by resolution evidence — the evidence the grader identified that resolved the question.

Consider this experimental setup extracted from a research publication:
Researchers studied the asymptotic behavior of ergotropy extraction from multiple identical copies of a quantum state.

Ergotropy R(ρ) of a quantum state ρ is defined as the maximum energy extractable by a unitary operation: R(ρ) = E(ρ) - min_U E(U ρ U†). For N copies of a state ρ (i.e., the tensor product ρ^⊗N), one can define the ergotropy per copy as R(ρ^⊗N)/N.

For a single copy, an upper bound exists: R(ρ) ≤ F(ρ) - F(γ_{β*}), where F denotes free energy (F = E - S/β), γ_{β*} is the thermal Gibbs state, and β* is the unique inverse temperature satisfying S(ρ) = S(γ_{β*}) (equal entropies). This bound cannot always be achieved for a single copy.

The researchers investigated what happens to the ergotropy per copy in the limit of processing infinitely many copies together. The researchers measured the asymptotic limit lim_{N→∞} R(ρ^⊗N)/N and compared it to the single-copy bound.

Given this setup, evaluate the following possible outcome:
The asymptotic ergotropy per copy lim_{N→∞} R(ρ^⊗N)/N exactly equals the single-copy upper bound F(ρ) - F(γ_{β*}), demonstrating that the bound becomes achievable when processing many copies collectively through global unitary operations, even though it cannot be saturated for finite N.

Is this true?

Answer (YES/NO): YES